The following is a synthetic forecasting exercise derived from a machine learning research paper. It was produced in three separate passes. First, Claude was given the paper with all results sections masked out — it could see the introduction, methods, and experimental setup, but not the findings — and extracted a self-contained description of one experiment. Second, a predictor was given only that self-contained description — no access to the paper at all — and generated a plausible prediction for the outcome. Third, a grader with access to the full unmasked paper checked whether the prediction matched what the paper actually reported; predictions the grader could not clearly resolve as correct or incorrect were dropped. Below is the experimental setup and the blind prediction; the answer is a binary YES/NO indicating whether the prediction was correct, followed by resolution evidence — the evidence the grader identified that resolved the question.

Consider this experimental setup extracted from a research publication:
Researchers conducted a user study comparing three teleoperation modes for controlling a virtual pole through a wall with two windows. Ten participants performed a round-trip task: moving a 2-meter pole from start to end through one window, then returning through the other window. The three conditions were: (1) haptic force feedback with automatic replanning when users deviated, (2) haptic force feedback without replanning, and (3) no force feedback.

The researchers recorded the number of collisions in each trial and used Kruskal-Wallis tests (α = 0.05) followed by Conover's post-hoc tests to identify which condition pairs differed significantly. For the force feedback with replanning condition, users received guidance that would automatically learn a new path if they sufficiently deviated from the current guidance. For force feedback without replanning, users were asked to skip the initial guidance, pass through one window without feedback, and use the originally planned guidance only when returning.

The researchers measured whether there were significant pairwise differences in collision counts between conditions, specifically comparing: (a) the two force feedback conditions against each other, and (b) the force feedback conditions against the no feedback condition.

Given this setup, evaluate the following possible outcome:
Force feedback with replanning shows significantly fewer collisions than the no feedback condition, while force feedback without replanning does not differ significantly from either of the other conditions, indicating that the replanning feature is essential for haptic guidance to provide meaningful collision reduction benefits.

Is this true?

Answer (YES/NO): NO